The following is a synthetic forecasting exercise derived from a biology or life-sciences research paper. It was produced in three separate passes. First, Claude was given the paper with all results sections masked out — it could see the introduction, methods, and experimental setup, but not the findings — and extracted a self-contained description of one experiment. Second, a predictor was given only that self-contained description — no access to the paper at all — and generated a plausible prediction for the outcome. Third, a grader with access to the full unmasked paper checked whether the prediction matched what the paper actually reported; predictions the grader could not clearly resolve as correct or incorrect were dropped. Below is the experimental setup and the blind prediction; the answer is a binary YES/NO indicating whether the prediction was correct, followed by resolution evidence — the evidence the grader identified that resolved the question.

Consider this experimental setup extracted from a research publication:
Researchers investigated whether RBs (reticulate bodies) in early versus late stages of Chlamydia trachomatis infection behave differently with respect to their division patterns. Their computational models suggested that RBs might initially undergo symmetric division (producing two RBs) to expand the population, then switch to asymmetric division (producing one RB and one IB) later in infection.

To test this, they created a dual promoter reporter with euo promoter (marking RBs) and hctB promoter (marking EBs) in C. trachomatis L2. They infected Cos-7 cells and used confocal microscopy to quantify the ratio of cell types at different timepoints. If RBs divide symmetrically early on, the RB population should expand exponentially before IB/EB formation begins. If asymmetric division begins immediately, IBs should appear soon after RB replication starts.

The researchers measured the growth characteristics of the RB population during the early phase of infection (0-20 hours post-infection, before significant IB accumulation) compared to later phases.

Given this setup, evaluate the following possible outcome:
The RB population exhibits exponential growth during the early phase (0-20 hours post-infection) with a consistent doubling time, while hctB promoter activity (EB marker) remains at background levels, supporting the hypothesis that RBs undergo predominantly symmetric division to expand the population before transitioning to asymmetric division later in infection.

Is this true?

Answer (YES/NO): NO